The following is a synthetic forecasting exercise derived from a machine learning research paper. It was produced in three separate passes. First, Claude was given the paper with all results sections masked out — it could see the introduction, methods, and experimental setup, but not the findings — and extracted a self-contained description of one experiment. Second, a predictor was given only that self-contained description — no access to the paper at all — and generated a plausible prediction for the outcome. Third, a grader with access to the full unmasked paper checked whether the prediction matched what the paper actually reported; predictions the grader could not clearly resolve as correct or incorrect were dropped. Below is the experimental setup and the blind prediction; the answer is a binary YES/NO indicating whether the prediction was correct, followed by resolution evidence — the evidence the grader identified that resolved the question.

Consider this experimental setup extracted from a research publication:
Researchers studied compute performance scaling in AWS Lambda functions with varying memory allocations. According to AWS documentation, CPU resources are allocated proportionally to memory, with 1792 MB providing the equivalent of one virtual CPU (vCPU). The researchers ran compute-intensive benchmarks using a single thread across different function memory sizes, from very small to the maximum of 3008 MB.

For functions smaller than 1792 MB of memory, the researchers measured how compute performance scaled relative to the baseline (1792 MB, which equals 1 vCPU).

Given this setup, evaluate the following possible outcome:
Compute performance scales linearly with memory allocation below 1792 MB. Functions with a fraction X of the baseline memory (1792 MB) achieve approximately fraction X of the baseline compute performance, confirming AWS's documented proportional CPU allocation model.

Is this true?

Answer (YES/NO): YES